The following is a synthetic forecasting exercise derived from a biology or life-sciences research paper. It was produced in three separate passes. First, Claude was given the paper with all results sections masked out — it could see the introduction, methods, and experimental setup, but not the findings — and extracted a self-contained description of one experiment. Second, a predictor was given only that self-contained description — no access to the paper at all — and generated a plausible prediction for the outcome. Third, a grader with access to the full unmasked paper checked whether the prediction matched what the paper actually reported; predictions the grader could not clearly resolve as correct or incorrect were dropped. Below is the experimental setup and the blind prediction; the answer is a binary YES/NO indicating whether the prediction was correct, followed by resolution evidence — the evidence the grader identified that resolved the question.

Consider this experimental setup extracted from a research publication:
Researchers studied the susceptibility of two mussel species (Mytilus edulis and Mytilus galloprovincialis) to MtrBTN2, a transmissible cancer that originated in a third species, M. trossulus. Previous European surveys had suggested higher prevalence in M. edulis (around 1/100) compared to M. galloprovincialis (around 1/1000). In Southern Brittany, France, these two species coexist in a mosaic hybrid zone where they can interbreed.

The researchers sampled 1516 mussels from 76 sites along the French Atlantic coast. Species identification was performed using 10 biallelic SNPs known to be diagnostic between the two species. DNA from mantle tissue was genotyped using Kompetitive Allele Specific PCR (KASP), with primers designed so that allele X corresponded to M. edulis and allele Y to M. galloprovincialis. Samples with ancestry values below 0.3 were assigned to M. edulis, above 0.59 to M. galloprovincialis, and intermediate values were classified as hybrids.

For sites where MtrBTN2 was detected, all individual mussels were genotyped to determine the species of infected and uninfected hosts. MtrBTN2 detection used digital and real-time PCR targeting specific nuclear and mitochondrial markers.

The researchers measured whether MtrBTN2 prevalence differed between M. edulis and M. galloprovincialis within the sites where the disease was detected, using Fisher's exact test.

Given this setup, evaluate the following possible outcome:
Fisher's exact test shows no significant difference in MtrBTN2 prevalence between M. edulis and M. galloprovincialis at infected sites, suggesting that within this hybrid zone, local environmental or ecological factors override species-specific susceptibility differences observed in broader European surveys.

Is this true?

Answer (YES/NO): YES